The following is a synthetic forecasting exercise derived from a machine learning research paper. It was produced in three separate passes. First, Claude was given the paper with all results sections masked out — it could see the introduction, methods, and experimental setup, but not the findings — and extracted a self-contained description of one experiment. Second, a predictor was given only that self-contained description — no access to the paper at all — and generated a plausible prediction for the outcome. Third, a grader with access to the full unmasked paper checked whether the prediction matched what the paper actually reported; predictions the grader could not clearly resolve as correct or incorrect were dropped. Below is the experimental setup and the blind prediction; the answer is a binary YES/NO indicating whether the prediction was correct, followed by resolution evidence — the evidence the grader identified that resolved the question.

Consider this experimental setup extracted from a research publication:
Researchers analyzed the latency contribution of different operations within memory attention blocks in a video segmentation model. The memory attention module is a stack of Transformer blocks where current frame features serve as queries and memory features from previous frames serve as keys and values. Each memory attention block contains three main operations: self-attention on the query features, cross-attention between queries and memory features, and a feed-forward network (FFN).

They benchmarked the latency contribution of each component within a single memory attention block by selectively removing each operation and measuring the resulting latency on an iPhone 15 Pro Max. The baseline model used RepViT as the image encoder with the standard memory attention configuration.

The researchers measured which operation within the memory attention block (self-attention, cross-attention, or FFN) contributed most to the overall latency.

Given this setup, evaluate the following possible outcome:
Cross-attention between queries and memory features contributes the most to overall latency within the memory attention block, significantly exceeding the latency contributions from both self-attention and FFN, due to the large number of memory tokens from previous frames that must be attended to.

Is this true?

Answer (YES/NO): YES